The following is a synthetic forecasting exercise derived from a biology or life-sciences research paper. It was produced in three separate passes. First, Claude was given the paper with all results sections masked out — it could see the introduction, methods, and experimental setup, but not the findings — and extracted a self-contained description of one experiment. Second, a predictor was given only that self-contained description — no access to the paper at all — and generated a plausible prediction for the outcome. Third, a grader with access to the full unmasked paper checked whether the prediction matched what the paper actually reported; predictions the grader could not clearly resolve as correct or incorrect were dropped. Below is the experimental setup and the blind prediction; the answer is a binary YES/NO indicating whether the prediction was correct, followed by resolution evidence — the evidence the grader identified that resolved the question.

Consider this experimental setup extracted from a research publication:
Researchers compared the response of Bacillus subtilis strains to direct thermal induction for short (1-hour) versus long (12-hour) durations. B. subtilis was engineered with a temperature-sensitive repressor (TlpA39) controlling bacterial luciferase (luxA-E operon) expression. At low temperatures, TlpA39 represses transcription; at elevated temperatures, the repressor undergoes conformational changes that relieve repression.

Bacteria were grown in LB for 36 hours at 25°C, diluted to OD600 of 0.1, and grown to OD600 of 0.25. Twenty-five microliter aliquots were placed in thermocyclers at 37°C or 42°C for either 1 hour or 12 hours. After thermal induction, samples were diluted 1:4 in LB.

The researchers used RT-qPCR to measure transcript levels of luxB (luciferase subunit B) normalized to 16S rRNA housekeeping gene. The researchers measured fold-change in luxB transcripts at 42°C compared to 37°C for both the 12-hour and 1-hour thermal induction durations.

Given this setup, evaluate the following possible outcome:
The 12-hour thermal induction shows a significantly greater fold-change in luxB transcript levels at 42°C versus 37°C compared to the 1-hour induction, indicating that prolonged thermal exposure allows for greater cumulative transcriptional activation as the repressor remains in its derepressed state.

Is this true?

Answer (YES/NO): YES